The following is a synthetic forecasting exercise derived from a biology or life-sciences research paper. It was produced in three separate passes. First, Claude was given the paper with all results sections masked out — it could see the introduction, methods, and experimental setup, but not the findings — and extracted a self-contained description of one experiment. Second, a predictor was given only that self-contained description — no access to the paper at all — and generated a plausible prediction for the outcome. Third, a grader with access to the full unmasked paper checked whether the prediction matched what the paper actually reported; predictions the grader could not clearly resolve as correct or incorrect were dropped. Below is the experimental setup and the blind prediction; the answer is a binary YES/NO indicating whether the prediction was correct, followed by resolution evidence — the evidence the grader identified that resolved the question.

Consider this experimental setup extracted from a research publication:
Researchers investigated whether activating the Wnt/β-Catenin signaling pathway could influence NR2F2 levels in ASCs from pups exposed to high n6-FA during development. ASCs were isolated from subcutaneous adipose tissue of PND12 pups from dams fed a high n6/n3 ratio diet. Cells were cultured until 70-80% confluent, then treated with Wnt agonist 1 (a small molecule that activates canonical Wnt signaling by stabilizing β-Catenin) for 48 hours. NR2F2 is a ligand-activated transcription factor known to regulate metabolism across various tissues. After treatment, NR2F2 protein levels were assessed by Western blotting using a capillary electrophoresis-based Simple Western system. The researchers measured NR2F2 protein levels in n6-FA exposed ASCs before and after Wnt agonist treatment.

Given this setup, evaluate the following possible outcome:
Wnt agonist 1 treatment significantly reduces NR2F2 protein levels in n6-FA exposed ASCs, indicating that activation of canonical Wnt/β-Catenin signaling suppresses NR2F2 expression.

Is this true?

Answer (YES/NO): NO